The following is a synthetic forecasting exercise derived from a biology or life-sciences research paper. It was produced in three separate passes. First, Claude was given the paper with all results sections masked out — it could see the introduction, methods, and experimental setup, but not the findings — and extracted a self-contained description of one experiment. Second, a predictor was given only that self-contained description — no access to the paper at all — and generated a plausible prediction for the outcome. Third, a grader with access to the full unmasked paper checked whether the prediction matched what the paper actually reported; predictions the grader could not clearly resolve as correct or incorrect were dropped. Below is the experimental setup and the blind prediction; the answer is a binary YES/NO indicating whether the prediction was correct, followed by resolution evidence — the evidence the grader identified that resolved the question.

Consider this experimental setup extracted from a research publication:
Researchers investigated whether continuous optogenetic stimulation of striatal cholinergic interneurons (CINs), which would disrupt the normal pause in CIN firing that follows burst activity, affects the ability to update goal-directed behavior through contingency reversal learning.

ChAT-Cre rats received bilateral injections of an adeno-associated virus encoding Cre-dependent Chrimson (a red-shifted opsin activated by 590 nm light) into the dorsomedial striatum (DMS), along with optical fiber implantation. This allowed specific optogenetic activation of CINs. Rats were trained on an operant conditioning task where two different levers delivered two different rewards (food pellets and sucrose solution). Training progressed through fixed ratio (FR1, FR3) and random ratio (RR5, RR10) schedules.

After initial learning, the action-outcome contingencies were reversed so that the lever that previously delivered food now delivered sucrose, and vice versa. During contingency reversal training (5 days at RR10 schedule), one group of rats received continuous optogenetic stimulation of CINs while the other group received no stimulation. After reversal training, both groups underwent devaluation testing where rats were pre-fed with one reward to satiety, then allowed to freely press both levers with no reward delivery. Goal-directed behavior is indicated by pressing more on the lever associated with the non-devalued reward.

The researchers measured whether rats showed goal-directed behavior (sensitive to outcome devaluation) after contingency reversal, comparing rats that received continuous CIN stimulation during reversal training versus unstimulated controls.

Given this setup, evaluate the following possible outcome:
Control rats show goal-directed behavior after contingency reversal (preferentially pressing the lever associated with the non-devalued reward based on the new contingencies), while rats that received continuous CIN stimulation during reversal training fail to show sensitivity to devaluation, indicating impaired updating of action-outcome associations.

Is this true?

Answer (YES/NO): YES